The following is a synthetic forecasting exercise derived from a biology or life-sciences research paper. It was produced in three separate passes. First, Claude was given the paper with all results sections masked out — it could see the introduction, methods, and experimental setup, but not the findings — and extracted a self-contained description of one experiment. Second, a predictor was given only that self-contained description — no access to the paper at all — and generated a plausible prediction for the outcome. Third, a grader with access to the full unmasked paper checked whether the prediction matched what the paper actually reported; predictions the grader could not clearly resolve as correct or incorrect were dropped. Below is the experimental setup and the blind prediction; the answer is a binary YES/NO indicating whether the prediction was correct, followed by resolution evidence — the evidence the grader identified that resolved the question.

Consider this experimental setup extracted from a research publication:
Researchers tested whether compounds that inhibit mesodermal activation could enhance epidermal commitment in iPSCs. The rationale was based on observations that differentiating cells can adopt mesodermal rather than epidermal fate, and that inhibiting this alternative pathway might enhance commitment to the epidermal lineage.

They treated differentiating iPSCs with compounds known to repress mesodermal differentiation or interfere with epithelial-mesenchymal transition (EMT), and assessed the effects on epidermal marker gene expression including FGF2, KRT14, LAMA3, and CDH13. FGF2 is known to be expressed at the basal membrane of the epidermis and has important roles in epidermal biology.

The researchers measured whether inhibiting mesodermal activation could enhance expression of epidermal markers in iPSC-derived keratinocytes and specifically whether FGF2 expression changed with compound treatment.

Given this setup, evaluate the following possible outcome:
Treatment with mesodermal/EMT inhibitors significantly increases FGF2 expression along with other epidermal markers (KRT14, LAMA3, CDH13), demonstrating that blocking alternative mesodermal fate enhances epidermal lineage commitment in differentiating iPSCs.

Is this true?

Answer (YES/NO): YES